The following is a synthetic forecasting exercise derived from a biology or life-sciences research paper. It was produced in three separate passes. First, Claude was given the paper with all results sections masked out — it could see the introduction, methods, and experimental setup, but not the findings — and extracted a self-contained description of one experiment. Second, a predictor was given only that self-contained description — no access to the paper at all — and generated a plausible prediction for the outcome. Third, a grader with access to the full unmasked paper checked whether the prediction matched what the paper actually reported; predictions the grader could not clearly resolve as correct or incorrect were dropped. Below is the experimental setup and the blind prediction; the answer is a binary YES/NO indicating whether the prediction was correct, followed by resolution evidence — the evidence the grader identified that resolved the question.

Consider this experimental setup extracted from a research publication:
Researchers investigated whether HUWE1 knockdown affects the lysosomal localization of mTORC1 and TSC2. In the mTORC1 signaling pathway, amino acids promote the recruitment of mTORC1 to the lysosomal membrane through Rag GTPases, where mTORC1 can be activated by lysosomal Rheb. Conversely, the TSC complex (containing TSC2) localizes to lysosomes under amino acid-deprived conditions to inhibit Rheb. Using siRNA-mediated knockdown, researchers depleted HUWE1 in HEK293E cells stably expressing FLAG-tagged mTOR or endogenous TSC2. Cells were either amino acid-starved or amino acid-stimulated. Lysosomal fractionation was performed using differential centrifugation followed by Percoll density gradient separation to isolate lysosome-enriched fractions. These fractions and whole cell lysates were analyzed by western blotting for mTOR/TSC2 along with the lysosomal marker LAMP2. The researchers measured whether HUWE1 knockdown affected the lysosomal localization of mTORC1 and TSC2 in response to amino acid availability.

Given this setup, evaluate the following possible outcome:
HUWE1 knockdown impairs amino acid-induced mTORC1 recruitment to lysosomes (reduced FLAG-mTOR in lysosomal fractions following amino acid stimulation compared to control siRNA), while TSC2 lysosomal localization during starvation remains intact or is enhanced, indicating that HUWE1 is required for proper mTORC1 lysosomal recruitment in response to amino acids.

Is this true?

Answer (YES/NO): NO